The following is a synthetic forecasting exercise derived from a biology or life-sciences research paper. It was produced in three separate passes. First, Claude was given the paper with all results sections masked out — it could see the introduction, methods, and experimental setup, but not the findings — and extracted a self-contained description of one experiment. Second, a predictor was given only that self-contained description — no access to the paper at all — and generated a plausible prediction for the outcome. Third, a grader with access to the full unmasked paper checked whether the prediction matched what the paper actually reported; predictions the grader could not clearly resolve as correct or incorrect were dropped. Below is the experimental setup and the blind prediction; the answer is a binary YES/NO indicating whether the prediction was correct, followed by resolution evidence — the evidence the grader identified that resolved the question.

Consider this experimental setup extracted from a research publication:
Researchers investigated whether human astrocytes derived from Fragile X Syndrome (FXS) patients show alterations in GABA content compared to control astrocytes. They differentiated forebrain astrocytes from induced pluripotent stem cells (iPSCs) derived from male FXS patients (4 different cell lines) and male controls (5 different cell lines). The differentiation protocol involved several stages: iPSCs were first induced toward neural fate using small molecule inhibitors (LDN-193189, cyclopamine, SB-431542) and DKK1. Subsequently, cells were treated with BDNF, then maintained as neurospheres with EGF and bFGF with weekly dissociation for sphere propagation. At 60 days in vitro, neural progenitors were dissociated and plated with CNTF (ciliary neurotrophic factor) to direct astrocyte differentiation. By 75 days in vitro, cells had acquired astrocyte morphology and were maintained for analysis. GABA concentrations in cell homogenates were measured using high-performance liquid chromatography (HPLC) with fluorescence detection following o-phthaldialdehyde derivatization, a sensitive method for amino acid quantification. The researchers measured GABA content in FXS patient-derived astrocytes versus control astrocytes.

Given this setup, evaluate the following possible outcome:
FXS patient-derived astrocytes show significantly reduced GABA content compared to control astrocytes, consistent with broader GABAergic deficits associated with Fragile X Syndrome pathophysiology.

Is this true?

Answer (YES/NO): NO